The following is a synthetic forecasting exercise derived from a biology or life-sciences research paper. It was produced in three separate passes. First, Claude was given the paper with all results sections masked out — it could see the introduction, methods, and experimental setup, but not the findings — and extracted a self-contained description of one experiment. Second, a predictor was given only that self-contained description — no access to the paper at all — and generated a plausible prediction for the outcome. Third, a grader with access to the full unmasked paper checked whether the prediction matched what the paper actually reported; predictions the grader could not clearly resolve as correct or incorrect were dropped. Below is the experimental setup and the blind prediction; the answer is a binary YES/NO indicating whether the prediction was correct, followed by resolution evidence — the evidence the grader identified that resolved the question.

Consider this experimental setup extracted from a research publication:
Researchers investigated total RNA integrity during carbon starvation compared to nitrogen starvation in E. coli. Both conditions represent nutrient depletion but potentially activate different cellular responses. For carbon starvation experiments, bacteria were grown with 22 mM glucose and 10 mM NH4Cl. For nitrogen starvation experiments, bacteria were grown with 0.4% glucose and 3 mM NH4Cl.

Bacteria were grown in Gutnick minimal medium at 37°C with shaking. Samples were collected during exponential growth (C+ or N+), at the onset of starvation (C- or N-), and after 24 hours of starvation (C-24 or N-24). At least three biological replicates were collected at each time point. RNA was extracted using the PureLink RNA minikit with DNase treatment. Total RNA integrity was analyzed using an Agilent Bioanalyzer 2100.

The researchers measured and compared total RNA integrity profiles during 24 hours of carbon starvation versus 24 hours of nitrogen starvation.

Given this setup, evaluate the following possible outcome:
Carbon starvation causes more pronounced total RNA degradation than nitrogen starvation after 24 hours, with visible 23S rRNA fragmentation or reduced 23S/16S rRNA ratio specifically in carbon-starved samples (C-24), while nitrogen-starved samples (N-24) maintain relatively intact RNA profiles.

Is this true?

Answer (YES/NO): NO